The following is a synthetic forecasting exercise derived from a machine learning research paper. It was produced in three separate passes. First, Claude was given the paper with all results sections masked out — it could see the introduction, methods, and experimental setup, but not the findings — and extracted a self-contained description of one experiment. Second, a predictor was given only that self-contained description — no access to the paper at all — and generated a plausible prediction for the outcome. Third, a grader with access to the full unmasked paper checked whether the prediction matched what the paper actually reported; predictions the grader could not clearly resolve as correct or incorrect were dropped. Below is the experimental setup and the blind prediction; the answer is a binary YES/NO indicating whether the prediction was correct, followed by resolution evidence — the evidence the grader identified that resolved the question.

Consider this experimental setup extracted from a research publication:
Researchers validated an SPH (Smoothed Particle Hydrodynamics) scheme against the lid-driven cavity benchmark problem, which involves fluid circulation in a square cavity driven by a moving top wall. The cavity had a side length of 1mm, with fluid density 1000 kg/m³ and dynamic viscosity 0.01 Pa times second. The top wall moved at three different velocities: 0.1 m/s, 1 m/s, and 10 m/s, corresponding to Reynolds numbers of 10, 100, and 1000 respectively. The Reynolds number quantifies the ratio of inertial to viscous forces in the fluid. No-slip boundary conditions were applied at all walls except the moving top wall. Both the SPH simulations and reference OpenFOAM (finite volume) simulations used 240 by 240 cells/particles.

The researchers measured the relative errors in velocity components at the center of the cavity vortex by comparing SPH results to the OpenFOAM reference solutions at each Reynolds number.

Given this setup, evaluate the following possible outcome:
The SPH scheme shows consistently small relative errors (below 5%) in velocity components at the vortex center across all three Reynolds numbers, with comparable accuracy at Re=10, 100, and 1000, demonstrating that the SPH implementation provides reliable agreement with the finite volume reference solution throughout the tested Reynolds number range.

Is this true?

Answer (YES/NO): YES